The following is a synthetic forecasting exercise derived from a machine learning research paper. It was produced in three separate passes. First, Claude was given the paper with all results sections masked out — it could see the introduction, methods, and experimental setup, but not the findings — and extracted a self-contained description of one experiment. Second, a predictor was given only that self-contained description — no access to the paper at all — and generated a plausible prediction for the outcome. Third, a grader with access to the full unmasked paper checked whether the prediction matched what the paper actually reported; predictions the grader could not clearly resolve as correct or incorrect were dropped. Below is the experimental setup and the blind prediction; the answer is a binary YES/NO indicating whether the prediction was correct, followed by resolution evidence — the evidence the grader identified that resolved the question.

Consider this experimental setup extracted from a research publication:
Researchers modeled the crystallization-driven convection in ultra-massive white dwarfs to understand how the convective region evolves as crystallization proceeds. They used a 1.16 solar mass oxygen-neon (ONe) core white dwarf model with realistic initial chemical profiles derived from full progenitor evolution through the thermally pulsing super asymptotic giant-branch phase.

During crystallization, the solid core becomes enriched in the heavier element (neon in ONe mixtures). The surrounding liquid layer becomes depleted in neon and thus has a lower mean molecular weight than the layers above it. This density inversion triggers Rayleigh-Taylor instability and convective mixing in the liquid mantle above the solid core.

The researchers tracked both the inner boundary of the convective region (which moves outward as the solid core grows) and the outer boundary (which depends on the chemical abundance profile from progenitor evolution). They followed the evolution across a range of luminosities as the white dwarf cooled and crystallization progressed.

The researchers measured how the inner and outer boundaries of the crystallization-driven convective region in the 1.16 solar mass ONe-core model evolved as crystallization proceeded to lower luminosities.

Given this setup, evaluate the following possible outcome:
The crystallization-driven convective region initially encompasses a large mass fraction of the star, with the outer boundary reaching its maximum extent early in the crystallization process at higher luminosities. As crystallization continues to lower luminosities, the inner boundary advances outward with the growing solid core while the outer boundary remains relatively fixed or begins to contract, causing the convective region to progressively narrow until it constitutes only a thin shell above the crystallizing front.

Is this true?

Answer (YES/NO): NO